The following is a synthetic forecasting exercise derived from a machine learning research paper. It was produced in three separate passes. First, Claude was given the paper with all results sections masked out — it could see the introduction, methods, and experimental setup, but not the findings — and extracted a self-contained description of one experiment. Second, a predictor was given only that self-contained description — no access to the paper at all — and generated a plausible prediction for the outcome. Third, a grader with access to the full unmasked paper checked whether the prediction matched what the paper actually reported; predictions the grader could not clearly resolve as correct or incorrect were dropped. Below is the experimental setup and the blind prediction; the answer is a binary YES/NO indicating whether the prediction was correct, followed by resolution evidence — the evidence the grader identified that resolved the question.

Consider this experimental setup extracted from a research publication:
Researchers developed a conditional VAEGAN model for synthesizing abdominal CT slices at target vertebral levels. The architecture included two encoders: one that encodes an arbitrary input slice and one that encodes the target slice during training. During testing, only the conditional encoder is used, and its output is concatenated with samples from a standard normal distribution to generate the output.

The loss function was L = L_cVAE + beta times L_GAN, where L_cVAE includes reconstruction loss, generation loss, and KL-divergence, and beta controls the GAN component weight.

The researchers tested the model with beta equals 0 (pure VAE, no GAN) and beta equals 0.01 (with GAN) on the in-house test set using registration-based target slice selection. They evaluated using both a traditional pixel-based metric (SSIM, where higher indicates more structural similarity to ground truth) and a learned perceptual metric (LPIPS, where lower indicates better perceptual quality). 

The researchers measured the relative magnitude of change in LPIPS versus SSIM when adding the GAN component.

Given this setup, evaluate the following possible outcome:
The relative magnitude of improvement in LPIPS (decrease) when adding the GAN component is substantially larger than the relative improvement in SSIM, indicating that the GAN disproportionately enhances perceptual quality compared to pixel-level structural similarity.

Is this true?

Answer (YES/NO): NO